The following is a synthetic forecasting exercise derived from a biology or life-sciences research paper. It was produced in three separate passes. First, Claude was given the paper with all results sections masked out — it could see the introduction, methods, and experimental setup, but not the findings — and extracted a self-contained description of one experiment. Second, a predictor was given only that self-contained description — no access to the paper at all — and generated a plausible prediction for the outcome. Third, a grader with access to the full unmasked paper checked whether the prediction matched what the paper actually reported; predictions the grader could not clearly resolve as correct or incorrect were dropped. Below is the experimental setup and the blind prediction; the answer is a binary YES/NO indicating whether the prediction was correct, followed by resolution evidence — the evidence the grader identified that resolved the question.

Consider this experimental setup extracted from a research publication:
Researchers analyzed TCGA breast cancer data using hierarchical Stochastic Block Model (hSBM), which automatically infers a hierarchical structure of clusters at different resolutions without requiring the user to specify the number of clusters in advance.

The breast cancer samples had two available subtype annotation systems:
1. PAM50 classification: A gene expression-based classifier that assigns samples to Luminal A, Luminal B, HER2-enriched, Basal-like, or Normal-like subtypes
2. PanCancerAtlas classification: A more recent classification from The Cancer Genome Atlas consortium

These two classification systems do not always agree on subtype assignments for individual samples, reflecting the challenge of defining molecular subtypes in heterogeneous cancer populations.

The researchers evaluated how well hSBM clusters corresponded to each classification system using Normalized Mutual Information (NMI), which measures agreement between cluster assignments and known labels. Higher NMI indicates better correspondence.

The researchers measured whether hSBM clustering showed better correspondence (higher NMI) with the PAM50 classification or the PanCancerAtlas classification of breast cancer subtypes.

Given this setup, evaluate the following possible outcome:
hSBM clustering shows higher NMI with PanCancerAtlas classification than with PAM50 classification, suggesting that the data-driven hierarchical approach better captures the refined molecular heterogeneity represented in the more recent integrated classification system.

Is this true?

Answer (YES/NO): YES